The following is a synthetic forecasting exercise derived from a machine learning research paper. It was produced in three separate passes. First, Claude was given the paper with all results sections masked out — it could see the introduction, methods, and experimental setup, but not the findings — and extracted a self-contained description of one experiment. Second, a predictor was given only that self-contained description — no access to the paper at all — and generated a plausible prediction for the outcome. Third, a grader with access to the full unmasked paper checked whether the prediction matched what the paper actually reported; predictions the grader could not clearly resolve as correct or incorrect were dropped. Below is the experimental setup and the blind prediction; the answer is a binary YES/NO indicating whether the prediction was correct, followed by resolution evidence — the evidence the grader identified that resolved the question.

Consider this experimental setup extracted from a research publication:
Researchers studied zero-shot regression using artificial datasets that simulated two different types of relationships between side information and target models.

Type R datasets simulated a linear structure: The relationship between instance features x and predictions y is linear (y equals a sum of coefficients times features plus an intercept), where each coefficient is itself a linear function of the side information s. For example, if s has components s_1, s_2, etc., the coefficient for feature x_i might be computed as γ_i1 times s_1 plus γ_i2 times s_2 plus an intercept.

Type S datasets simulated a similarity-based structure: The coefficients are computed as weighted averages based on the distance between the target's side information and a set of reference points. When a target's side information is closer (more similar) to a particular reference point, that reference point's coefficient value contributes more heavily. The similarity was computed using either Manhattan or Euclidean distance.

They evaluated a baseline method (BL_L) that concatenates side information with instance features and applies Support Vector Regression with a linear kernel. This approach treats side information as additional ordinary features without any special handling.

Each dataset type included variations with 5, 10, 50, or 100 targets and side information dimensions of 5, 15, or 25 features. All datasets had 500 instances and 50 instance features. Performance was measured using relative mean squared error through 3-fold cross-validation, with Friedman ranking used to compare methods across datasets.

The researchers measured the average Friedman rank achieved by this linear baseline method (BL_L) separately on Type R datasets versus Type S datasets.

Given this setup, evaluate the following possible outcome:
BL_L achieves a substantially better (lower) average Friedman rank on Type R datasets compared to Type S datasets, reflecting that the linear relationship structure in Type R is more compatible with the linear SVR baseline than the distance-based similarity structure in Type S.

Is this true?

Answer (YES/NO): NO